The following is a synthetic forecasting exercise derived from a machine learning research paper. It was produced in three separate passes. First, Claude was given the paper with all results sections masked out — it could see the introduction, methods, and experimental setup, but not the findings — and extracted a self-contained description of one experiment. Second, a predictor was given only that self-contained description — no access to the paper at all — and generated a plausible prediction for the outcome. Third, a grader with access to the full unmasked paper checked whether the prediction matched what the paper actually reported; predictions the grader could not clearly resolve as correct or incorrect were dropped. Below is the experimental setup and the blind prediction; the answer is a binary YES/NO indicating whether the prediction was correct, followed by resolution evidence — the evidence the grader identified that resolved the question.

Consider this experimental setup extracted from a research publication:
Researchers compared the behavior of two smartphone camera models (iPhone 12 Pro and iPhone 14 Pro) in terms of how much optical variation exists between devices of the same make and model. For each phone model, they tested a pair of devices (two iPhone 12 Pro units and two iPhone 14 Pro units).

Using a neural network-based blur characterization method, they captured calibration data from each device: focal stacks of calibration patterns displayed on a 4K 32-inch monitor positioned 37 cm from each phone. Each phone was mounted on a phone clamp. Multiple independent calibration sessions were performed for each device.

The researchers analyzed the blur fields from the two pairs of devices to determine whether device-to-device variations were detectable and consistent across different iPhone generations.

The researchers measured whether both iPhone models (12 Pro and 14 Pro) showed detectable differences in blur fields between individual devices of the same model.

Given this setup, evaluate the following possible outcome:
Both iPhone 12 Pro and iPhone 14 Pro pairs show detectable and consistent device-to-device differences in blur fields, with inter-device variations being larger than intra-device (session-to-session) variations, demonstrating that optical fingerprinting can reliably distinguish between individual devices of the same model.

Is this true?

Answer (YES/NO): YES